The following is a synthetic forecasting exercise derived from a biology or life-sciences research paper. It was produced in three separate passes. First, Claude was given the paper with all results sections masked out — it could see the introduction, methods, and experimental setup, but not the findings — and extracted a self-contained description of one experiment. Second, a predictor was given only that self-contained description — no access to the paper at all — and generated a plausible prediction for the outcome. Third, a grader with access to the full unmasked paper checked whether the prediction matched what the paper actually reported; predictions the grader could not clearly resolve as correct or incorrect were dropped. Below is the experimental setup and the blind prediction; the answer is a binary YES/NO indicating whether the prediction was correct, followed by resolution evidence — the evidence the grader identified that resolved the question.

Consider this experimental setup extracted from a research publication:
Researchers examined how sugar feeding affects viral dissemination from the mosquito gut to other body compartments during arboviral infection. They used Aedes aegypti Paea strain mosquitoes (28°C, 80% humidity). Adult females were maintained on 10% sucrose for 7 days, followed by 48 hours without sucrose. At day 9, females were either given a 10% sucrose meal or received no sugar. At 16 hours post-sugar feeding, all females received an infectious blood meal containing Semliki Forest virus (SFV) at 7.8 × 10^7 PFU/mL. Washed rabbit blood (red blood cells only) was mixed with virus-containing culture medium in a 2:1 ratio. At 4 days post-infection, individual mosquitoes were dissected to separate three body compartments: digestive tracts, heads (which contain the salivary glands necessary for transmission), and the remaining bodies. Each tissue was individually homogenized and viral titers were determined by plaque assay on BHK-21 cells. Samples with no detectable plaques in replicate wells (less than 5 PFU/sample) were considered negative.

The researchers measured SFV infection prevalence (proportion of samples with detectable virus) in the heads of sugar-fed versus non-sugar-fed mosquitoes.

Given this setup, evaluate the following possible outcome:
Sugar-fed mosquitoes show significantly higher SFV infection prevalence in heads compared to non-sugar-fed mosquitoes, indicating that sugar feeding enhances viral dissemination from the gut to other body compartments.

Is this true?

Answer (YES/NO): NO